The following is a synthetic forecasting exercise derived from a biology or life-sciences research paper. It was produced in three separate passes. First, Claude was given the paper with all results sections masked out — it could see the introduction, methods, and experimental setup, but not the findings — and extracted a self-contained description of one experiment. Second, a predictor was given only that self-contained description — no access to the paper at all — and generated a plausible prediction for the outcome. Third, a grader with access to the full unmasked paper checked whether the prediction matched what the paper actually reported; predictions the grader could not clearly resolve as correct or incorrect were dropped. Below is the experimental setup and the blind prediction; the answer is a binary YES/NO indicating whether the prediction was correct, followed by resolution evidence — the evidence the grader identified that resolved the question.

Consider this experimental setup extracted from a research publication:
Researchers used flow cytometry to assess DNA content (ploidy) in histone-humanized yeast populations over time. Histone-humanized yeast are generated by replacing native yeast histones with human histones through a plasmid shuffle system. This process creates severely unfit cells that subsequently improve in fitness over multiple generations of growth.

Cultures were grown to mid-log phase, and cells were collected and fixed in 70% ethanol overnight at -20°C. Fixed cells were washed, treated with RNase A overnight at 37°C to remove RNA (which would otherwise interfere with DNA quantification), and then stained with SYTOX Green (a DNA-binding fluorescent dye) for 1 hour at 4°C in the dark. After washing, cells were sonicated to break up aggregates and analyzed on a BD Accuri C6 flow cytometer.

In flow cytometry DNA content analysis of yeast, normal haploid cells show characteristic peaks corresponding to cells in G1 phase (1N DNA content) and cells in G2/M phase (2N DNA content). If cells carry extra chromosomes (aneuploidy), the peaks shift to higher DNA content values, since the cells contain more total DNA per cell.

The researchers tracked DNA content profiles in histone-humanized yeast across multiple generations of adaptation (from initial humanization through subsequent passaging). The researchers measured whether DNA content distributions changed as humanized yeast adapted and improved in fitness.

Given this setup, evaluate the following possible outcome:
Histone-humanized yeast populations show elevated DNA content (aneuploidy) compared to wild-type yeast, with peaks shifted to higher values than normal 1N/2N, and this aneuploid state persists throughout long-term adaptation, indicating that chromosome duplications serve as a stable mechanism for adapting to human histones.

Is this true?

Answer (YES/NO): NO